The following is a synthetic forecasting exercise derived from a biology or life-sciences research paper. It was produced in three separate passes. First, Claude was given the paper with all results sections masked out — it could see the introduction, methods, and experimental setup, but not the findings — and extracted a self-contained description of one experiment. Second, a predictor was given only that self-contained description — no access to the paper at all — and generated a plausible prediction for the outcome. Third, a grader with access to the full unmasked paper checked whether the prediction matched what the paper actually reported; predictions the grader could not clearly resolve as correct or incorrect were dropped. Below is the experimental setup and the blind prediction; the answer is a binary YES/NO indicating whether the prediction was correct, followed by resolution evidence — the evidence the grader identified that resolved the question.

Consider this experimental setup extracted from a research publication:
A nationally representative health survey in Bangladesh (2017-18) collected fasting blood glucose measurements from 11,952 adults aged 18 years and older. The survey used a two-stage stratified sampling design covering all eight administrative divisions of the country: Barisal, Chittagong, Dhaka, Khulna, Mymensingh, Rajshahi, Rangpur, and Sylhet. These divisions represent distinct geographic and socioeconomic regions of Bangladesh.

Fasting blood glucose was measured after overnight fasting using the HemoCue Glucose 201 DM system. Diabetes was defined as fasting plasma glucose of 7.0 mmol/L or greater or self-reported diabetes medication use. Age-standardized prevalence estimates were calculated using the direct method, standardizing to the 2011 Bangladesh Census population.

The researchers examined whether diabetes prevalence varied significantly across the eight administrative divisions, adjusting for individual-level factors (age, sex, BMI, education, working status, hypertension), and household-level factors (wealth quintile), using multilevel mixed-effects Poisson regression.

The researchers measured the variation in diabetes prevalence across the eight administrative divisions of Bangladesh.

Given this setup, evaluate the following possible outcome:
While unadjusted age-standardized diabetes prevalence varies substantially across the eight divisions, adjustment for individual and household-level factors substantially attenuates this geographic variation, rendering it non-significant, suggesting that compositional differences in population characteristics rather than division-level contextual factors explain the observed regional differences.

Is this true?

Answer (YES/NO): NO